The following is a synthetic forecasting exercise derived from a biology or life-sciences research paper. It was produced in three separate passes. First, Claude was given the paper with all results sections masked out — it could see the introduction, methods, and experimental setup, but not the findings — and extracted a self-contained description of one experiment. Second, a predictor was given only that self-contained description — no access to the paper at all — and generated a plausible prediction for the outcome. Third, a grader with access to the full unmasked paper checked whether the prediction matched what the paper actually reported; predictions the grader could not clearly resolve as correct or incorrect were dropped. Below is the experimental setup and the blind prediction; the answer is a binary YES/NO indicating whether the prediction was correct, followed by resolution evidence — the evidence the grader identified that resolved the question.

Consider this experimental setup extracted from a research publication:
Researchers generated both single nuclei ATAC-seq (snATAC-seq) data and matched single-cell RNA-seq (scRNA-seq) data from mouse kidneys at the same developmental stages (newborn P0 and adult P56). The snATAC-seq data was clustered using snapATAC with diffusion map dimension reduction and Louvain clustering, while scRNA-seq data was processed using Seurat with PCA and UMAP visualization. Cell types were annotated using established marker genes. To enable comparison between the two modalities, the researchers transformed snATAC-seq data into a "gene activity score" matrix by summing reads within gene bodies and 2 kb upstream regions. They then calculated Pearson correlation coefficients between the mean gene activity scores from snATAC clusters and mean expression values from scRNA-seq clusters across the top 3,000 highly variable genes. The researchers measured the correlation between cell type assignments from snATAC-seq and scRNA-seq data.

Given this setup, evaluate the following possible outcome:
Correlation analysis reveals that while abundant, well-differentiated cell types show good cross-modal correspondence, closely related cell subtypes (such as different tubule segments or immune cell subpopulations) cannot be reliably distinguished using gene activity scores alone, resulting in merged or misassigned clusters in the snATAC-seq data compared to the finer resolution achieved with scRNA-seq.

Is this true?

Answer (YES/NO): NO